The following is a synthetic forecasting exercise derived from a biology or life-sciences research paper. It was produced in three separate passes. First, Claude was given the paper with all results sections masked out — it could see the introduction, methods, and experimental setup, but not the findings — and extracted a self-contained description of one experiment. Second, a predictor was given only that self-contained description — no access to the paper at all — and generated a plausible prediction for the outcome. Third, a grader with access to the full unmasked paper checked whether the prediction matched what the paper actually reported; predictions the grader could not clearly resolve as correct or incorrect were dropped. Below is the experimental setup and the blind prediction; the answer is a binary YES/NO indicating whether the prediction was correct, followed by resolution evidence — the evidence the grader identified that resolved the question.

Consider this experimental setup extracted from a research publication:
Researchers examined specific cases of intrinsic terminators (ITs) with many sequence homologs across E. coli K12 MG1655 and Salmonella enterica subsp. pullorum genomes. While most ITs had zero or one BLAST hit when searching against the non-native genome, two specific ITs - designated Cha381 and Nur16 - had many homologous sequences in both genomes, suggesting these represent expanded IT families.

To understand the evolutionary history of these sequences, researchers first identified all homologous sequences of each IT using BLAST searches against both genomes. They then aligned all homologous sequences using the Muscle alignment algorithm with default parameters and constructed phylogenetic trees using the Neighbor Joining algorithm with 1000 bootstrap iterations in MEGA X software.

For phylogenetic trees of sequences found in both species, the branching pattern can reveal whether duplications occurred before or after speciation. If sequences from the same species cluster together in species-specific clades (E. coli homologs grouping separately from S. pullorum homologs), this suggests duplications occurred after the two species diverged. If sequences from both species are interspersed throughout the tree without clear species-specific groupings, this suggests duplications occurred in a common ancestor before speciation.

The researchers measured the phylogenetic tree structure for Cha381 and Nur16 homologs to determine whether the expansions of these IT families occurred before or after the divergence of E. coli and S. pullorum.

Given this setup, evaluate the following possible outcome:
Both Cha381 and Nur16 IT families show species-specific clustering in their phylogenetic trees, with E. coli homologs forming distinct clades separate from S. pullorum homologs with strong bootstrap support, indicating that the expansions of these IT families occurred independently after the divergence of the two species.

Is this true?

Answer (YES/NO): NO